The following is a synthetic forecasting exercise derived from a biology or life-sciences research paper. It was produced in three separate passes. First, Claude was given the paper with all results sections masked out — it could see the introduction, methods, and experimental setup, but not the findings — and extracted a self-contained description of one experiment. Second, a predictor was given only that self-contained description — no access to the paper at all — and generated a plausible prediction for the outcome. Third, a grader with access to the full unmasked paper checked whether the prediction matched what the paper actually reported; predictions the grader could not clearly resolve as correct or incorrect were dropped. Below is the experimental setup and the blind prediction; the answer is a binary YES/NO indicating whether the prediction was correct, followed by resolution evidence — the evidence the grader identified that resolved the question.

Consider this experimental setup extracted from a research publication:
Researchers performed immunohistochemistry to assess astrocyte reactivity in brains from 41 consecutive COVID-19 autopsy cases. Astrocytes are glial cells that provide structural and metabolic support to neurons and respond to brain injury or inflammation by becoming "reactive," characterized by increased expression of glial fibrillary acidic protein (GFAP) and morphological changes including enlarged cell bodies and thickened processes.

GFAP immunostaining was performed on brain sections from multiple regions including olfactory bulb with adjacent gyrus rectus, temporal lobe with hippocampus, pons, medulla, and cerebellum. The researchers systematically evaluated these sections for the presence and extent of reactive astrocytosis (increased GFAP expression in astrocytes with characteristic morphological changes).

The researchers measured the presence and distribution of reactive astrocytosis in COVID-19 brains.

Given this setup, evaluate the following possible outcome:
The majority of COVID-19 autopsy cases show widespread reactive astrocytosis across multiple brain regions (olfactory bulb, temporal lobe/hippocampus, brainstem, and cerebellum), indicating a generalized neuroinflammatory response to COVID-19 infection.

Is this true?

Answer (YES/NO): YES